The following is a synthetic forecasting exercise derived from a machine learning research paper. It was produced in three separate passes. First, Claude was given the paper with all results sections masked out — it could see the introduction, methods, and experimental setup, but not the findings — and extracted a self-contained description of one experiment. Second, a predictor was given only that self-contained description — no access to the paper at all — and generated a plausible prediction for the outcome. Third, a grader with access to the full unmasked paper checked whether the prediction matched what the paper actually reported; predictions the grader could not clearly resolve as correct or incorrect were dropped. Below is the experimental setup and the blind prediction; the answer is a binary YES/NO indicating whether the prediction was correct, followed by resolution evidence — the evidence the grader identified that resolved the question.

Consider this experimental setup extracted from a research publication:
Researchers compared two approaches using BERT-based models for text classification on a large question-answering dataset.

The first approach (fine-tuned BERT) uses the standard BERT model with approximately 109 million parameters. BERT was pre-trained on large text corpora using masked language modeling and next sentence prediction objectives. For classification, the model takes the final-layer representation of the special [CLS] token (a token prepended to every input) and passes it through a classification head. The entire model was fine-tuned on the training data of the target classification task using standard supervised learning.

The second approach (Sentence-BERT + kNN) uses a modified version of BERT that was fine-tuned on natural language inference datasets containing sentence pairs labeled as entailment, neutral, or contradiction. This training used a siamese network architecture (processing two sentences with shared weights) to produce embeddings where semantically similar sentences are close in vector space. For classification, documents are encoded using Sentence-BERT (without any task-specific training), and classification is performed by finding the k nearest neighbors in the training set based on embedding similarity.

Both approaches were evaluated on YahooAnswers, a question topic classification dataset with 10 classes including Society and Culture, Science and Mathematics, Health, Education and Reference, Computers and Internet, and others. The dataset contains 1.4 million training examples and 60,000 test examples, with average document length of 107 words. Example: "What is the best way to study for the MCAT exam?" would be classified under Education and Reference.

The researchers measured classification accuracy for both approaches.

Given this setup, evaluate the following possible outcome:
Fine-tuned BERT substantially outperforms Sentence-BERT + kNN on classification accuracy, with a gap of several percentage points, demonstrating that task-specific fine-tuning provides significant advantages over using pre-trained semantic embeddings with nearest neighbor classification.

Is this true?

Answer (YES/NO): NO